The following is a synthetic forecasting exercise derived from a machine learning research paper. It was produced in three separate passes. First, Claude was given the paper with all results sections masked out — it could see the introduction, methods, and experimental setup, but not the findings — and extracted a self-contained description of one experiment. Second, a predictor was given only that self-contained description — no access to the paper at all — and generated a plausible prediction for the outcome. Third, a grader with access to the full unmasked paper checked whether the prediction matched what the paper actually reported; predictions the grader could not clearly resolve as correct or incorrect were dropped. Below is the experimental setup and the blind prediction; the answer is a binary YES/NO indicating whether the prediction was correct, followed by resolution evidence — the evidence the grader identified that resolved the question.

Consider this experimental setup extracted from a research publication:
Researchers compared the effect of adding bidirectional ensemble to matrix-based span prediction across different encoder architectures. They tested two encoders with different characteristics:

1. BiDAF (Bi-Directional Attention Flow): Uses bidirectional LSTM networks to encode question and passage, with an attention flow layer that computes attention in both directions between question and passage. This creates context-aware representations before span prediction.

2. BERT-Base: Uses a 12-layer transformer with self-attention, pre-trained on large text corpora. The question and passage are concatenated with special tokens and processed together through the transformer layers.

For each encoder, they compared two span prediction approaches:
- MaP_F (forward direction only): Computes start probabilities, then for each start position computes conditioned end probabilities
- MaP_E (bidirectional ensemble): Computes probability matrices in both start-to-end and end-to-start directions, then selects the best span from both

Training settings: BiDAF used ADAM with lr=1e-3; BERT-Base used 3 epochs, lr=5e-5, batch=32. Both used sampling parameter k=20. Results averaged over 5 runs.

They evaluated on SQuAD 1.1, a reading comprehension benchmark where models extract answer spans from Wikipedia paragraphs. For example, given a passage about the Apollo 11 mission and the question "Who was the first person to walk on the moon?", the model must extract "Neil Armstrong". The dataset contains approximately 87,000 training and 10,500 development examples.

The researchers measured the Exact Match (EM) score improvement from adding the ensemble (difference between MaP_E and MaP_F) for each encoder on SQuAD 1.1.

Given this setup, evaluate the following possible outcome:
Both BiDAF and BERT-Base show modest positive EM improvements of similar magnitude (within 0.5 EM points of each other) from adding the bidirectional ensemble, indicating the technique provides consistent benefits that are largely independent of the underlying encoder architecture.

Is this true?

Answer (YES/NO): NO